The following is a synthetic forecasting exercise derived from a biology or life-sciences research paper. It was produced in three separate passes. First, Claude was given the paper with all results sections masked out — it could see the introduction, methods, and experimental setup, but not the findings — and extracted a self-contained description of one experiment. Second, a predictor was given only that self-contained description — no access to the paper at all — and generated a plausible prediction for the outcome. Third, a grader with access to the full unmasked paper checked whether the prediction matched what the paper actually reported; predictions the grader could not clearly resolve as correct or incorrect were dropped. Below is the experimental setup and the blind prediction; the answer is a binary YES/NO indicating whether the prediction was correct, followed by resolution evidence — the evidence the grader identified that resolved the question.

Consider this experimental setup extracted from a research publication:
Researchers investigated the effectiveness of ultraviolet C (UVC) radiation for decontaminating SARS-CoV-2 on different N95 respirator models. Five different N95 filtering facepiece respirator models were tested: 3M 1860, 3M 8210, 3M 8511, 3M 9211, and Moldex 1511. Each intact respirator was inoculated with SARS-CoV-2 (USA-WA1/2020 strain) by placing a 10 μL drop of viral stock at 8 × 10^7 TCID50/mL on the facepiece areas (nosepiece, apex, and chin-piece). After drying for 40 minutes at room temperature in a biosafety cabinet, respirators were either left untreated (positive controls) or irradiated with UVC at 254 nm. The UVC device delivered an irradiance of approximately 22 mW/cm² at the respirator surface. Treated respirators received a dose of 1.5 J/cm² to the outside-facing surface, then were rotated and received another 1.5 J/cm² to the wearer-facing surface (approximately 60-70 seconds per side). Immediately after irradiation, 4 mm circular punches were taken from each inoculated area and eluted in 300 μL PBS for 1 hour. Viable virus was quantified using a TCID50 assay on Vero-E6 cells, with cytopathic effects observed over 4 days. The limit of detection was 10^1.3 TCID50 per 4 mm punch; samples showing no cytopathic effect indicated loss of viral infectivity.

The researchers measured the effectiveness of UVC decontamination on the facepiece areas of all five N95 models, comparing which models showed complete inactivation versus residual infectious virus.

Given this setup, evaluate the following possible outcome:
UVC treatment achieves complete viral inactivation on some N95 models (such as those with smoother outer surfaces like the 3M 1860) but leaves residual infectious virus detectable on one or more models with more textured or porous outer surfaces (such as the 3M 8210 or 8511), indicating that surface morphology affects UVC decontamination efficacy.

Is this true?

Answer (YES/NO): NO